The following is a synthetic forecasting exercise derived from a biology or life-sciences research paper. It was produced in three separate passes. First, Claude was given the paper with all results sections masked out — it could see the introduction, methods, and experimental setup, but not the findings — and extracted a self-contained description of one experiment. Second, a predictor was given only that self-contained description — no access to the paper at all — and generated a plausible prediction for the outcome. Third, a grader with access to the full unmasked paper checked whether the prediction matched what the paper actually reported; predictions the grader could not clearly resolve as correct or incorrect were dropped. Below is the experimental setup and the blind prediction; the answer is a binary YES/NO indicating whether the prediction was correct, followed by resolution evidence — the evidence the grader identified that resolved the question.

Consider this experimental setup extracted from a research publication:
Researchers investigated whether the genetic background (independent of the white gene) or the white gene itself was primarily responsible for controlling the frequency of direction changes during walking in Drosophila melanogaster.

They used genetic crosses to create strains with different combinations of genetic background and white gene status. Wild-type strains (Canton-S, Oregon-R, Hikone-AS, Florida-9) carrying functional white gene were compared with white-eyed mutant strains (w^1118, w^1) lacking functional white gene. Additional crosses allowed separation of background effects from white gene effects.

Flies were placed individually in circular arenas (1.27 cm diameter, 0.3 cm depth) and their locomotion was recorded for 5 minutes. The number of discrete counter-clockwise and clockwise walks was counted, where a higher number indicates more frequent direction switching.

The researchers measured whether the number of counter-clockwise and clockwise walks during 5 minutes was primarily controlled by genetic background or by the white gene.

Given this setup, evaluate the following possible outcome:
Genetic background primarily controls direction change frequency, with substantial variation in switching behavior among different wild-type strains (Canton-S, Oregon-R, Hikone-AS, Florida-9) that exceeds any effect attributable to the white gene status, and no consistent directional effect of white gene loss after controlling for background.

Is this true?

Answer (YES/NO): NO